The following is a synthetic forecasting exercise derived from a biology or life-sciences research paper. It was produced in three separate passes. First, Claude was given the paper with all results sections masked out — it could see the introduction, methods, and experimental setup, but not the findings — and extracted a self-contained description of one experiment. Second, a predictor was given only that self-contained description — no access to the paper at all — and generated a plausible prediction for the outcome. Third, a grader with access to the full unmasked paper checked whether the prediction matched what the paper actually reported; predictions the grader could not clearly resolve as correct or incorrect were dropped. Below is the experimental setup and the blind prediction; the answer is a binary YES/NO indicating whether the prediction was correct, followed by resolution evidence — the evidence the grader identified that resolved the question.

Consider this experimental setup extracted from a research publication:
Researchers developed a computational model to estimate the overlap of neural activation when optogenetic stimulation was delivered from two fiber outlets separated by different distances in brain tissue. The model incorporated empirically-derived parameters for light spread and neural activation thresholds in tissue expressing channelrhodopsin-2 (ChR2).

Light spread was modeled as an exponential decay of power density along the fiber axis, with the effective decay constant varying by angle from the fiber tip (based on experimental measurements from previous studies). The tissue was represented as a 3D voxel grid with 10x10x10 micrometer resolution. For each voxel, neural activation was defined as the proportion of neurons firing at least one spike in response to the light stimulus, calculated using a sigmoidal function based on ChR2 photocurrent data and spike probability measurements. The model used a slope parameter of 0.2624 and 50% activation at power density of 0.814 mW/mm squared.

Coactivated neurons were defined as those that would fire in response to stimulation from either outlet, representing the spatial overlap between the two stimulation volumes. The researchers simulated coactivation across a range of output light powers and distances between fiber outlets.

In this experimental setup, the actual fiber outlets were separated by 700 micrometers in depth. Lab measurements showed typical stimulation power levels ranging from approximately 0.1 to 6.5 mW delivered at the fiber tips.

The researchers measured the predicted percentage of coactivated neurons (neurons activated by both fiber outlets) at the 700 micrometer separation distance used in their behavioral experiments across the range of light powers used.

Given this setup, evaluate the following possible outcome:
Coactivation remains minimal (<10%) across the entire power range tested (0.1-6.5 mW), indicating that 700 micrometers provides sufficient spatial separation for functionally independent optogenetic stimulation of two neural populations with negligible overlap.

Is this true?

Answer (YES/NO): NO